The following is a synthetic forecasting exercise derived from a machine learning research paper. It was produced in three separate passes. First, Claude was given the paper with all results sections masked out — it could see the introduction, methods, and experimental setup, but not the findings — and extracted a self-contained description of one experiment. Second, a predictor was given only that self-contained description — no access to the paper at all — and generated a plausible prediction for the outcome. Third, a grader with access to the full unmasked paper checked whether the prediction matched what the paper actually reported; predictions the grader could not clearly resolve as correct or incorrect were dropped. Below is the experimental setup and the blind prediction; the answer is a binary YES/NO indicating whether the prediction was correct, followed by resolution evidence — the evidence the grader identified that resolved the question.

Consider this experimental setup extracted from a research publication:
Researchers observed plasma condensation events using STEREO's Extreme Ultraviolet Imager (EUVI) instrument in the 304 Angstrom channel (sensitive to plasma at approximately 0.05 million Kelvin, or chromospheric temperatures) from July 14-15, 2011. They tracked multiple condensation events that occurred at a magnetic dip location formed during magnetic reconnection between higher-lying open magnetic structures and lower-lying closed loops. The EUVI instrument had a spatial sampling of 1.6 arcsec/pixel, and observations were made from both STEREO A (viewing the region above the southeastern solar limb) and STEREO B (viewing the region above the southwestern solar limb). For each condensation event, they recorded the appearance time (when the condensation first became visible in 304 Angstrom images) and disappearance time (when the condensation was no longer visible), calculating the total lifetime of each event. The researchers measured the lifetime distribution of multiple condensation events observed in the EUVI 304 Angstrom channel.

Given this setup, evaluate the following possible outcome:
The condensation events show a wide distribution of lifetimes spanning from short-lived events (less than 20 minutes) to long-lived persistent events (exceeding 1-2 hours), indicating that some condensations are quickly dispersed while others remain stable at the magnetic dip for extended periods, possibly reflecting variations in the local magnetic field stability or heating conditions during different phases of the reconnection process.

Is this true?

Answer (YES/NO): NO